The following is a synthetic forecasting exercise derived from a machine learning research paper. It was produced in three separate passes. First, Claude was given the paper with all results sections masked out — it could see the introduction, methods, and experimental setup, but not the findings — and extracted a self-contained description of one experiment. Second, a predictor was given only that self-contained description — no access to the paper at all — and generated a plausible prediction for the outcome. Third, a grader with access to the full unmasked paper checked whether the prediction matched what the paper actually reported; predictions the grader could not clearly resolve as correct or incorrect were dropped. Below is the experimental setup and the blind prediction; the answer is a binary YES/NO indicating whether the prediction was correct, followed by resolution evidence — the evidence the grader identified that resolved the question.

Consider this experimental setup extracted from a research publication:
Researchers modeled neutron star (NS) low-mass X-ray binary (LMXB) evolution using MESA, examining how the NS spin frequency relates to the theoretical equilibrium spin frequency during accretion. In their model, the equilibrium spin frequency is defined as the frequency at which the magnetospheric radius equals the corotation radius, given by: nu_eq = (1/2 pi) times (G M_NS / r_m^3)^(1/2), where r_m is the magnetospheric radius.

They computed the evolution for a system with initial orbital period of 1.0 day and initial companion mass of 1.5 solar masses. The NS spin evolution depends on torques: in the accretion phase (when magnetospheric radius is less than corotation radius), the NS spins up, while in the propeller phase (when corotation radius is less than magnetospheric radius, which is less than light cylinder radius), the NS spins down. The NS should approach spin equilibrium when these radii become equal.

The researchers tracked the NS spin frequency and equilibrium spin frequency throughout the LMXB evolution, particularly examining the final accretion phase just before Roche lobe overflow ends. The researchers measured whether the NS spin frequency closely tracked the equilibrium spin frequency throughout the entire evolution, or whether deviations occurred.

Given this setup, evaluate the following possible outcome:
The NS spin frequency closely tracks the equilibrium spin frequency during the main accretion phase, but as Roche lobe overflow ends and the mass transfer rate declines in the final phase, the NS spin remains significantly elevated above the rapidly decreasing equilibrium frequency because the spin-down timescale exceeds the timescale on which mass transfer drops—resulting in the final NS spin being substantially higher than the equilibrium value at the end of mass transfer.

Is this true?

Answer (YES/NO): YES